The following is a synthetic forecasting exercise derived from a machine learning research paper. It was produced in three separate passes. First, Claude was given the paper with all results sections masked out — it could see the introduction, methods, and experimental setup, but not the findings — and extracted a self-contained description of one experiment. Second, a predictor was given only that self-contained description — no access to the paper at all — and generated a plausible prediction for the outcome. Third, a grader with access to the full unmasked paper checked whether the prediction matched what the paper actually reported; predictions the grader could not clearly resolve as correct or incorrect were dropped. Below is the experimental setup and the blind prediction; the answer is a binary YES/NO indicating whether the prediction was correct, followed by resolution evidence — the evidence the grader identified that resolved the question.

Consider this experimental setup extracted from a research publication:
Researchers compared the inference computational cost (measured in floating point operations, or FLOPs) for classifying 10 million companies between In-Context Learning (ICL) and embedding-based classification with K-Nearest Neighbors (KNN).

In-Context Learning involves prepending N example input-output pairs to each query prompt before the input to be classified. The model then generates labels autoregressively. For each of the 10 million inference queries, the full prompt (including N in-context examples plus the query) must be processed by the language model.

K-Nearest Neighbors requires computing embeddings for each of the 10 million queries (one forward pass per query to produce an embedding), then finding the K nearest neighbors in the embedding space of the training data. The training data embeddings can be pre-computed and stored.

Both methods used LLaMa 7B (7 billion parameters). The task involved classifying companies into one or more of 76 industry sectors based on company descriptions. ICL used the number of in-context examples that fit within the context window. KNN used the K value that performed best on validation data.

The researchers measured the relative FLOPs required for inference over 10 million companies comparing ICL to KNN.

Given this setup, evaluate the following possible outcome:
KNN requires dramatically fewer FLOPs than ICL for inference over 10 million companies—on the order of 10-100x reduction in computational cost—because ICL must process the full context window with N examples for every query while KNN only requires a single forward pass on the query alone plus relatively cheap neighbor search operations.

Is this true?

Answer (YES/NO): YES